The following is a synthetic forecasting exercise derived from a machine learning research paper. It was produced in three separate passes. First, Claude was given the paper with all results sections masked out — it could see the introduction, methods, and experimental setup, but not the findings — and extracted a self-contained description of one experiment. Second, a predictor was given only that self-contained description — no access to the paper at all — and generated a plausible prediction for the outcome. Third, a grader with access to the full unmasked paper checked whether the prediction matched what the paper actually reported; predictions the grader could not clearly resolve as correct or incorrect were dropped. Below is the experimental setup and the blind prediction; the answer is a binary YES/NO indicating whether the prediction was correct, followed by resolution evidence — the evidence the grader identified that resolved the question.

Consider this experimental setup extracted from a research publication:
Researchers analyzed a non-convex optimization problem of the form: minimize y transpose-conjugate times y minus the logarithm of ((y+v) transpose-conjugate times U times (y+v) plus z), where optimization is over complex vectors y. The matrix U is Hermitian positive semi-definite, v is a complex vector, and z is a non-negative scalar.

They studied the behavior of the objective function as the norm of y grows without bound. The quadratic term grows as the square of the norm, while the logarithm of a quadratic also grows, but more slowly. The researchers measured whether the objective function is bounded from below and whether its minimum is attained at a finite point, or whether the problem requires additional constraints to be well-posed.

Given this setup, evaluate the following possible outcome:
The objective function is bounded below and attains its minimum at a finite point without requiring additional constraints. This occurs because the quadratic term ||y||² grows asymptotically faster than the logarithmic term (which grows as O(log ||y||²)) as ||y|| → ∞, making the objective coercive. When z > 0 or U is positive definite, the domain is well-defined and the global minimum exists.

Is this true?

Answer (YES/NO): YES